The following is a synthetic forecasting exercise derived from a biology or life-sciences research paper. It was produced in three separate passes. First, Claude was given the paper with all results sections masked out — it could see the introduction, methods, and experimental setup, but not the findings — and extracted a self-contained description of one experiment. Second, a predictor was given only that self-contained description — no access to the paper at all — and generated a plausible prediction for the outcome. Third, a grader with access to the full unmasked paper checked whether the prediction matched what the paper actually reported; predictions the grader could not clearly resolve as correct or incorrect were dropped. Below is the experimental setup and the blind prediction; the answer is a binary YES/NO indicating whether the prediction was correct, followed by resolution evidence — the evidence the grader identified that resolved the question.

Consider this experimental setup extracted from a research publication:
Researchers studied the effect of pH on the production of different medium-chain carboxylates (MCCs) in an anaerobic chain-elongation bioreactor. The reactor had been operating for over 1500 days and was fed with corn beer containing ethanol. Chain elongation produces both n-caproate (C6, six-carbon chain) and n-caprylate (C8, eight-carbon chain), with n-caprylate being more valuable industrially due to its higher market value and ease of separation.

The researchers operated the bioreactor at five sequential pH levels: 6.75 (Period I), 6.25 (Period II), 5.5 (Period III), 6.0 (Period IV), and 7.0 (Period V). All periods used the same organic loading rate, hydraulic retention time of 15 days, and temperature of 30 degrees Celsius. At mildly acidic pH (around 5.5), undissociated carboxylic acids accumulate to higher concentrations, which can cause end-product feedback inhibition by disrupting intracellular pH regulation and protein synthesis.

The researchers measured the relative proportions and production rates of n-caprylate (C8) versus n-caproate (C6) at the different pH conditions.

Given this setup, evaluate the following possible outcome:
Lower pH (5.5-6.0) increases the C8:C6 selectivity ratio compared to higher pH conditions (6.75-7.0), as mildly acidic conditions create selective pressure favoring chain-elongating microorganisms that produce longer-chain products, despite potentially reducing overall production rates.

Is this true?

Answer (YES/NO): NO